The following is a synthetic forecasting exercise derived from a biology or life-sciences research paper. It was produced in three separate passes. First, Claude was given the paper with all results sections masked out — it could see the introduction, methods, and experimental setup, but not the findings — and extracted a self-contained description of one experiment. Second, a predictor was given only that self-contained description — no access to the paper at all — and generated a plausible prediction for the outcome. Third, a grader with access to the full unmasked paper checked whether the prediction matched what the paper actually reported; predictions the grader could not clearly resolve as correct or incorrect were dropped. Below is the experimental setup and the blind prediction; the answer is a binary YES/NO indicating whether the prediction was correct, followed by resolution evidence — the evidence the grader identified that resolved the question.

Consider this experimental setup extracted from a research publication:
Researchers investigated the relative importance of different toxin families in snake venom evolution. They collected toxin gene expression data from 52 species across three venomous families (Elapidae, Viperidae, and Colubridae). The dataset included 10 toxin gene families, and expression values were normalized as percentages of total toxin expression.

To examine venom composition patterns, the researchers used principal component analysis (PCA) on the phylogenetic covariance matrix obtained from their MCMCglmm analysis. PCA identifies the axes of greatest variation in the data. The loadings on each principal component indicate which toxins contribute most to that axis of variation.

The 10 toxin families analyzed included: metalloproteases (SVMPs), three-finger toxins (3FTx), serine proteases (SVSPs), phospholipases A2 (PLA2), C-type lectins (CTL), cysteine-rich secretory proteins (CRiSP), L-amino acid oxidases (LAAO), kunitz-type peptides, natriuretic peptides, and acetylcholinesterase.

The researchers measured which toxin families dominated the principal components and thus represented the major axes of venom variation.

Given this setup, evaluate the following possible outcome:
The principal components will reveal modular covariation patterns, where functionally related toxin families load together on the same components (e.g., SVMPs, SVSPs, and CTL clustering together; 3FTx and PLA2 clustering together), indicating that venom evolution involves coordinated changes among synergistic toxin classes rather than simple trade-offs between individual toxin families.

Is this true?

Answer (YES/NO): NO